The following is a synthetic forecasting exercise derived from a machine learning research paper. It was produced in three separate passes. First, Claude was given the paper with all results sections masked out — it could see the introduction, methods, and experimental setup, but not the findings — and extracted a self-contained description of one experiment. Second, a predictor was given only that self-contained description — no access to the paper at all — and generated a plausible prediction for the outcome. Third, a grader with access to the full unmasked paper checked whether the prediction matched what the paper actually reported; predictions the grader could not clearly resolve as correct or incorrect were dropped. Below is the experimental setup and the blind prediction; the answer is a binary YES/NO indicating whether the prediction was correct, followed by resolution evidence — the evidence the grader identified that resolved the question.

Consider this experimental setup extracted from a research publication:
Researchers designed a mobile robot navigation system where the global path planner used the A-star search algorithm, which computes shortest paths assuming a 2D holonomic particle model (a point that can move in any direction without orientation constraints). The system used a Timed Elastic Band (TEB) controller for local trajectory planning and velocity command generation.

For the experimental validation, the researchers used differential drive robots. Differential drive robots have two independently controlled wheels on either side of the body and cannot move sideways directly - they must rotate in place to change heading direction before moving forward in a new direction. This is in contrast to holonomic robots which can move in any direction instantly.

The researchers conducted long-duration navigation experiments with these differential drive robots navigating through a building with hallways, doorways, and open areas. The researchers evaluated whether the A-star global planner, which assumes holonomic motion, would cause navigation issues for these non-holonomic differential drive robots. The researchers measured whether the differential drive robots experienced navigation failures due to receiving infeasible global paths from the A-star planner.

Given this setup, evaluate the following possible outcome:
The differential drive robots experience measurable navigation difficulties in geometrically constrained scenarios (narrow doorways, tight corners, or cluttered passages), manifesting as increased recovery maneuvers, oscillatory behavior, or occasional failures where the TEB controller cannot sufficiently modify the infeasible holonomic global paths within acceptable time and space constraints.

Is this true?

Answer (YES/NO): NO